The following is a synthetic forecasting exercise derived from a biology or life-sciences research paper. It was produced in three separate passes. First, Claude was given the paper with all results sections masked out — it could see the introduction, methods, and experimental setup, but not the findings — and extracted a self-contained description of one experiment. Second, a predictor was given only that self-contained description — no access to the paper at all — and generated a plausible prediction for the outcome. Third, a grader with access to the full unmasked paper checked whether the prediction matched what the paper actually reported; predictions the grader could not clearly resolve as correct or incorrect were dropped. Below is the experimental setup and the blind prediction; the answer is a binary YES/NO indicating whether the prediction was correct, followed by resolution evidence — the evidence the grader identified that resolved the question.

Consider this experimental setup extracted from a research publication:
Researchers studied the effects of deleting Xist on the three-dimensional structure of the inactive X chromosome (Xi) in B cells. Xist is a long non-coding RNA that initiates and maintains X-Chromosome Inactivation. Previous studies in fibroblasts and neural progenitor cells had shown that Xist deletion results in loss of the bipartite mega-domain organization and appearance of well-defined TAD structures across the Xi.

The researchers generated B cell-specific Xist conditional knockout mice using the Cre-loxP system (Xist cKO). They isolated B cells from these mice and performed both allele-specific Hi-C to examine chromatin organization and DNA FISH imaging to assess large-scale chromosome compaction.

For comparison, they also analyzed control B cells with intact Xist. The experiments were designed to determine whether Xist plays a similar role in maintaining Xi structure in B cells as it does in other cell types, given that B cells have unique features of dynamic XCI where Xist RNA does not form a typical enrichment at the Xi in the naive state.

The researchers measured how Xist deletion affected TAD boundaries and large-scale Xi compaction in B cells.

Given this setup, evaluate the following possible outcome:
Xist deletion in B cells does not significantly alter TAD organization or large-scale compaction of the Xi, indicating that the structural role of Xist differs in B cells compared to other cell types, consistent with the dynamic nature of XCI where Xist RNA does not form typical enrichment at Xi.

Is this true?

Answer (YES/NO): NO